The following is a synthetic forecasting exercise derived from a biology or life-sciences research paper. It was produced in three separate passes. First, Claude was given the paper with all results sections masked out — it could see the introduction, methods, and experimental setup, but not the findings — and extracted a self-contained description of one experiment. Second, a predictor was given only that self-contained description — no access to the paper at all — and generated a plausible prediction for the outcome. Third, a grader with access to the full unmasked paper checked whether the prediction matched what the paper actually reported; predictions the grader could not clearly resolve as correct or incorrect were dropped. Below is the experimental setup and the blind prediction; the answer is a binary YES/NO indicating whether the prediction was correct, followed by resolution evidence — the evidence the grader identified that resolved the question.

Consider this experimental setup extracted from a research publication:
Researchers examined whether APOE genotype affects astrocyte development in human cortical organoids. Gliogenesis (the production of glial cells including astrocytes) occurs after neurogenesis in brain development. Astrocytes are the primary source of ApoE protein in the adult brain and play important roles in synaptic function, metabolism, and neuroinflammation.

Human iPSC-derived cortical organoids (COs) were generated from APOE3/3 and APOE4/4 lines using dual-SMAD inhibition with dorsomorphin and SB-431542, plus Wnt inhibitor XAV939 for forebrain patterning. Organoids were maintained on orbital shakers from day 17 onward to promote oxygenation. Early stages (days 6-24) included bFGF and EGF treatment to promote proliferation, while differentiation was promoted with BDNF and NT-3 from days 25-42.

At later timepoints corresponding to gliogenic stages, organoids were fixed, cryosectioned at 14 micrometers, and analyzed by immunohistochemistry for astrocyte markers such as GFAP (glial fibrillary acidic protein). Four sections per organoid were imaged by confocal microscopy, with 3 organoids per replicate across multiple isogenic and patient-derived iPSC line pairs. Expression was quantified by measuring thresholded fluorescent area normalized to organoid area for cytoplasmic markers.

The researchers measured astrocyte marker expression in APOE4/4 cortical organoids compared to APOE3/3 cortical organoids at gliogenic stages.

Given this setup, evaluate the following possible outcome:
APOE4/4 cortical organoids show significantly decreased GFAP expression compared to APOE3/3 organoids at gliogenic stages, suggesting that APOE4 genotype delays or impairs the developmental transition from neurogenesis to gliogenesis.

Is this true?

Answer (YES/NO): NO